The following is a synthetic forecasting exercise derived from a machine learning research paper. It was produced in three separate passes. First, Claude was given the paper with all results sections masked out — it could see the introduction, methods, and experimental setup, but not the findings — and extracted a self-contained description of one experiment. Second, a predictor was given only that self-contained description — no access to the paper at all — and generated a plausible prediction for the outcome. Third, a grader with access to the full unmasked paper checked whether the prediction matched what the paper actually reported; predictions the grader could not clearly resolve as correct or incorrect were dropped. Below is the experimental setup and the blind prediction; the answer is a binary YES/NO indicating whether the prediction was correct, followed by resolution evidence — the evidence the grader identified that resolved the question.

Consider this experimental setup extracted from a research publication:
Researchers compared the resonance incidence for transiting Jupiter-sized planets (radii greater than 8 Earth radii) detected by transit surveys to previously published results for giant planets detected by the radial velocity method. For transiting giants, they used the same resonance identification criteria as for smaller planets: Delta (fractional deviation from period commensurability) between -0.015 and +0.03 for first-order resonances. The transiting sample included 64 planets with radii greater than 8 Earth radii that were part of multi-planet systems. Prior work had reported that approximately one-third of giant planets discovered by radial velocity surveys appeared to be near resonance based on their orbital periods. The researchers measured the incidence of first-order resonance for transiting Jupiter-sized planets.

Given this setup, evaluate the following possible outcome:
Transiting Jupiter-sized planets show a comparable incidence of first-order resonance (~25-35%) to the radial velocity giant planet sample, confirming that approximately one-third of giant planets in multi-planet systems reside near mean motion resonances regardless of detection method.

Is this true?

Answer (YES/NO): NO